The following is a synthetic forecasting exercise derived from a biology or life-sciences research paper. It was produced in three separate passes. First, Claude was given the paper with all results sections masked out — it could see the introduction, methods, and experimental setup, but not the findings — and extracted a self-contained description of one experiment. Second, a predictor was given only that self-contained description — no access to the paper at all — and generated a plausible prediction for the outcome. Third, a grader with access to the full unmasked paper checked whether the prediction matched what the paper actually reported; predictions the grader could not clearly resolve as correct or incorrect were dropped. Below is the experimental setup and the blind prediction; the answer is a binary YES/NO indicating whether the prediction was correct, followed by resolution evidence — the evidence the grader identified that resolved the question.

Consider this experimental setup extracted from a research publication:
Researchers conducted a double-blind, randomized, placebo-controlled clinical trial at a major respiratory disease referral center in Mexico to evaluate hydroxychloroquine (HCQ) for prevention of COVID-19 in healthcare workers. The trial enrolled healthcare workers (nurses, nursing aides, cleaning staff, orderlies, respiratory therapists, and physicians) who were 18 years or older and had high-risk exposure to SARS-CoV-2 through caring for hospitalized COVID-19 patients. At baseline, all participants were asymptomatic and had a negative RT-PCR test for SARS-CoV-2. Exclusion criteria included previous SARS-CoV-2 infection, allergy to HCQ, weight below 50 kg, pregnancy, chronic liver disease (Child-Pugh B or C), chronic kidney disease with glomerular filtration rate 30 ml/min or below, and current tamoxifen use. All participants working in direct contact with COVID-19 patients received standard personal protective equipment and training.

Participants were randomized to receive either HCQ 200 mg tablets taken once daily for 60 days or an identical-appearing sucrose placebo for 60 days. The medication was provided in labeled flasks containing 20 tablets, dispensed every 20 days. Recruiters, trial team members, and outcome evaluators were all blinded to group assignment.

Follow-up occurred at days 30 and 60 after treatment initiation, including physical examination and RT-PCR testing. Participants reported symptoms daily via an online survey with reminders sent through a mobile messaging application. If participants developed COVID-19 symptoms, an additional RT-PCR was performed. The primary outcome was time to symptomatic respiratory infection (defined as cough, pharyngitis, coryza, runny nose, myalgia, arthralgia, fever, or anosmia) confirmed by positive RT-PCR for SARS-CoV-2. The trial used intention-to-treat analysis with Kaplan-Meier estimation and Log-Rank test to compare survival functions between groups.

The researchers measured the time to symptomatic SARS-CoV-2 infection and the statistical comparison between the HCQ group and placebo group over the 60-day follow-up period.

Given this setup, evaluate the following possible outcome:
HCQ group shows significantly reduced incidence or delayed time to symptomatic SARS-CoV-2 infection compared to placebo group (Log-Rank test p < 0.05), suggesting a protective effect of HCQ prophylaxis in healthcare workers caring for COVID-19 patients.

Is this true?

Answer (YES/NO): NO